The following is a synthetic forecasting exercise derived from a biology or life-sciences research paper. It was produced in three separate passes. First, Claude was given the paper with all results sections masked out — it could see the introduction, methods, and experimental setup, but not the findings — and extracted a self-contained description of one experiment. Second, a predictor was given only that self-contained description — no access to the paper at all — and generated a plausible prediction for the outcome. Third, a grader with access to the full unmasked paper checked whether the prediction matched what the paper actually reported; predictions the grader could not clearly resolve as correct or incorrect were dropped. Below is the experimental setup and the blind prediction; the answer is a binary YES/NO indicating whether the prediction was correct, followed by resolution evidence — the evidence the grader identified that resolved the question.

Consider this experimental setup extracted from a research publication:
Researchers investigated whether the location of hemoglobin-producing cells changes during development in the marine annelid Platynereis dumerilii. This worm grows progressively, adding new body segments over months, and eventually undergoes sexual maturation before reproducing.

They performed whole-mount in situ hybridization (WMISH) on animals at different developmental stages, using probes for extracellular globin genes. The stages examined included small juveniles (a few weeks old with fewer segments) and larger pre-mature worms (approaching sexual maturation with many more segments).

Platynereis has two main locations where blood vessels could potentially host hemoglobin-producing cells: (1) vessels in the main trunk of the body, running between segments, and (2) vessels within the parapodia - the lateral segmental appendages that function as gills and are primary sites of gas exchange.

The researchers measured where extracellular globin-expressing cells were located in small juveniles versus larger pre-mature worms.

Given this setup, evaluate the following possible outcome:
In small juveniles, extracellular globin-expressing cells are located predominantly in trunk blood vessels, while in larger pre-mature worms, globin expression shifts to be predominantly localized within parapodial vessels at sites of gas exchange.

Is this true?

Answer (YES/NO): YES